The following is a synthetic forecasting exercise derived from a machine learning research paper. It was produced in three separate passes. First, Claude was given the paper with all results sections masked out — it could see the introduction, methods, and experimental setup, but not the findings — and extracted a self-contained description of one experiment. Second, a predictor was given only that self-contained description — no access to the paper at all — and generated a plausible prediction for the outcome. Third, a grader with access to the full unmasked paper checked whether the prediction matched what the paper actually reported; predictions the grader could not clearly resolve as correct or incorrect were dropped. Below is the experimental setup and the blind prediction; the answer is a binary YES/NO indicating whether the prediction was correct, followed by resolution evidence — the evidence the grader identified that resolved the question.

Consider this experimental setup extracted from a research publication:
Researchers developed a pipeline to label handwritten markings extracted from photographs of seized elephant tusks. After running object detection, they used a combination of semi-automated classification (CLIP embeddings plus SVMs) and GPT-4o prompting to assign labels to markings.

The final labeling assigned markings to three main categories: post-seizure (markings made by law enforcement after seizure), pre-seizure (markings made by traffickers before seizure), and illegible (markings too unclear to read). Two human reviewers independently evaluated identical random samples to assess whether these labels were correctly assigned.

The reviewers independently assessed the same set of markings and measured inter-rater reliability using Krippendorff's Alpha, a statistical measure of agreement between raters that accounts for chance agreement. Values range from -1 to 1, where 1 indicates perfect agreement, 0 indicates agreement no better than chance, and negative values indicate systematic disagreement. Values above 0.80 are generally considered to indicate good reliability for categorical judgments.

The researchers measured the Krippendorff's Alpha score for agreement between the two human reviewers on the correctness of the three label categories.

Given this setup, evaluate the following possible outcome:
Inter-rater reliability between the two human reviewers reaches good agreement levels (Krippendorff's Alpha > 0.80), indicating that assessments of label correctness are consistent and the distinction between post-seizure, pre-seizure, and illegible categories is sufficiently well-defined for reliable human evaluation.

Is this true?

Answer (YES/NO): YES